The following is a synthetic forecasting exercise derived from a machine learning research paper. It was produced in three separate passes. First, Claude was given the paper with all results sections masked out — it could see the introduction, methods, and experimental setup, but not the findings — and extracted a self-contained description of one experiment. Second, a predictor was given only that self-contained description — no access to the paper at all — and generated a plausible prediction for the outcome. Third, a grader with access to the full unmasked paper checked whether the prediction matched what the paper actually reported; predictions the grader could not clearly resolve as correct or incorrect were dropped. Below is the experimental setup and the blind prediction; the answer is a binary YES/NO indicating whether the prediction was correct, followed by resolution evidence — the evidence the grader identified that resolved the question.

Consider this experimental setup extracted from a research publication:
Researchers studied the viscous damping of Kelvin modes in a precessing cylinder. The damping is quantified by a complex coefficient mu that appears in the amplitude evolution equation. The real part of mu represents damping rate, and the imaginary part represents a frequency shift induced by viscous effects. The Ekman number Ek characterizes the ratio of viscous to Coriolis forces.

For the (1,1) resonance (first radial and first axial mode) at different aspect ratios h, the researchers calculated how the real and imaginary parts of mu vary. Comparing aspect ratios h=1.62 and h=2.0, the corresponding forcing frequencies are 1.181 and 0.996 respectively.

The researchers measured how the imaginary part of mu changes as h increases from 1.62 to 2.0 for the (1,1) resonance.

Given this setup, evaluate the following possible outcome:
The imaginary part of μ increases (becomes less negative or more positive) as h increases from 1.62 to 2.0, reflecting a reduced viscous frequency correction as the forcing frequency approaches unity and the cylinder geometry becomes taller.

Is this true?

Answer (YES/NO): YES